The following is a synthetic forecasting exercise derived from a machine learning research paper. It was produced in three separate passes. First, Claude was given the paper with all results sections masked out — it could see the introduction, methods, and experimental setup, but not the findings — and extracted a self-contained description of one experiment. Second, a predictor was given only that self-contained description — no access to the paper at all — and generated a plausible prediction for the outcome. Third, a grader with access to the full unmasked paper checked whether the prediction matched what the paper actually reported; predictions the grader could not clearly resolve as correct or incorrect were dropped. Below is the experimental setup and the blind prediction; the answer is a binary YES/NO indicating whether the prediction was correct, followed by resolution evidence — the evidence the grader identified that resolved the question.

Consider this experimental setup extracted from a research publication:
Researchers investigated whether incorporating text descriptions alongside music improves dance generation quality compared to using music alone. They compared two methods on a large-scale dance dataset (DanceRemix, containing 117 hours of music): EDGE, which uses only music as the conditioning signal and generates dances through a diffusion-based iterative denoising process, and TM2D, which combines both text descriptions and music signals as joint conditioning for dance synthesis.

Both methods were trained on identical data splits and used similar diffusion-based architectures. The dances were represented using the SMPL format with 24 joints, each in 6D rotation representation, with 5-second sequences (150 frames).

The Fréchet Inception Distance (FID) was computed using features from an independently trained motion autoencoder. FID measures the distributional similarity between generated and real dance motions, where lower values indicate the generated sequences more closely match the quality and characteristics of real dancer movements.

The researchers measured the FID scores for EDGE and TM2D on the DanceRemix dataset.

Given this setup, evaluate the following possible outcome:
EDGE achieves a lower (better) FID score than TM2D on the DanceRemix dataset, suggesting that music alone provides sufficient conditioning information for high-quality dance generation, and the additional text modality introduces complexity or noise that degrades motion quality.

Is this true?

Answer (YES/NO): NO